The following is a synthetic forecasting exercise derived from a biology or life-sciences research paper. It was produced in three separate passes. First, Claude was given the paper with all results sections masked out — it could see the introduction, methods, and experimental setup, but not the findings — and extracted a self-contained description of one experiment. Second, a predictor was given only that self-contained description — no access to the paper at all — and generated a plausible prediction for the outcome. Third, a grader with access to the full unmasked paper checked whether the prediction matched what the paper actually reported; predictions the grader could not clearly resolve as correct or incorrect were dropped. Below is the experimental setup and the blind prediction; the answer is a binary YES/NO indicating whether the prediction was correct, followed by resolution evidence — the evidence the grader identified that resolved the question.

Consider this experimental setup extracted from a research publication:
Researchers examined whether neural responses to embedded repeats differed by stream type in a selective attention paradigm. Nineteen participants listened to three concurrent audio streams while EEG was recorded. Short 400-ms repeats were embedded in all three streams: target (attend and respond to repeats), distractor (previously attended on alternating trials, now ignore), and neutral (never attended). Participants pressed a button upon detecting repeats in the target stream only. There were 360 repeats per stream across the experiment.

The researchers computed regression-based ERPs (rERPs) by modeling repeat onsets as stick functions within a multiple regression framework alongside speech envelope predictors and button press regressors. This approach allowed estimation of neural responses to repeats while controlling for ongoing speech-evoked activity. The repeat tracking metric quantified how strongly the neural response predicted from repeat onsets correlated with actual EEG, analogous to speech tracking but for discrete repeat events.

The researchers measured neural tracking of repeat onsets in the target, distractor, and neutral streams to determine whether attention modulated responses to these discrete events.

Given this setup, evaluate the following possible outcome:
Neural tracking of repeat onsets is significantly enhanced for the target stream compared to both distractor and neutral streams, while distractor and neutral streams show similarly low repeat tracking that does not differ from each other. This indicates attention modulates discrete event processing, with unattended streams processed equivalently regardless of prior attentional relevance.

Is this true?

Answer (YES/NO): YES